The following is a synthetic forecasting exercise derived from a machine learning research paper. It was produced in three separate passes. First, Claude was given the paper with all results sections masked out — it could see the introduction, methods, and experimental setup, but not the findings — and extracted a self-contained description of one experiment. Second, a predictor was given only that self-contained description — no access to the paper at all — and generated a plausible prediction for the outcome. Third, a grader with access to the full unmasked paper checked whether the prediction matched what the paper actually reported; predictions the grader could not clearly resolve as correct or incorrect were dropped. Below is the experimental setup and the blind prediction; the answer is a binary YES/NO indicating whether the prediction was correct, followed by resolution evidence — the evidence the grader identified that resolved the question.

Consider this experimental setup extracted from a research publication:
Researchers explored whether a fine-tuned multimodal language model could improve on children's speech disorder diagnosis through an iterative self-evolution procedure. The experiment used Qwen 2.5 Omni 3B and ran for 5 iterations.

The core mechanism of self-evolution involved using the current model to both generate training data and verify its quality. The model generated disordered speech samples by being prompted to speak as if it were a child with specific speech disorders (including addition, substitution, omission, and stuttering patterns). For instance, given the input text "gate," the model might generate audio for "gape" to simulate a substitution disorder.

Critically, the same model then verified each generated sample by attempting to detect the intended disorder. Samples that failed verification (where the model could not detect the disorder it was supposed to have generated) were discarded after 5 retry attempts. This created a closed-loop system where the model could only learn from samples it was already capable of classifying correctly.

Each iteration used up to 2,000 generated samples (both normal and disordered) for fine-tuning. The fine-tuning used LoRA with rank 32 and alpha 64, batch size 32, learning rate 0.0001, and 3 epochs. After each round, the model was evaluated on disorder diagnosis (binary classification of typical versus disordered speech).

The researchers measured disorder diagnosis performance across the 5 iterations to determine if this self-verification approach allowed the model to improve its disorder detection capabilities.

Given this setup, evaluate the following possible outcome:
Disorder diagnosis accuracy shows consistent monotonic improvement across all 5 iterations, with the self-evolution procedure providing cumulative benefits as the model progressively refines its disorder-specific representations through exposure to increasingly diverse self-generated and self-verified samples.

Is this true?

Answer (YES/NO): NO